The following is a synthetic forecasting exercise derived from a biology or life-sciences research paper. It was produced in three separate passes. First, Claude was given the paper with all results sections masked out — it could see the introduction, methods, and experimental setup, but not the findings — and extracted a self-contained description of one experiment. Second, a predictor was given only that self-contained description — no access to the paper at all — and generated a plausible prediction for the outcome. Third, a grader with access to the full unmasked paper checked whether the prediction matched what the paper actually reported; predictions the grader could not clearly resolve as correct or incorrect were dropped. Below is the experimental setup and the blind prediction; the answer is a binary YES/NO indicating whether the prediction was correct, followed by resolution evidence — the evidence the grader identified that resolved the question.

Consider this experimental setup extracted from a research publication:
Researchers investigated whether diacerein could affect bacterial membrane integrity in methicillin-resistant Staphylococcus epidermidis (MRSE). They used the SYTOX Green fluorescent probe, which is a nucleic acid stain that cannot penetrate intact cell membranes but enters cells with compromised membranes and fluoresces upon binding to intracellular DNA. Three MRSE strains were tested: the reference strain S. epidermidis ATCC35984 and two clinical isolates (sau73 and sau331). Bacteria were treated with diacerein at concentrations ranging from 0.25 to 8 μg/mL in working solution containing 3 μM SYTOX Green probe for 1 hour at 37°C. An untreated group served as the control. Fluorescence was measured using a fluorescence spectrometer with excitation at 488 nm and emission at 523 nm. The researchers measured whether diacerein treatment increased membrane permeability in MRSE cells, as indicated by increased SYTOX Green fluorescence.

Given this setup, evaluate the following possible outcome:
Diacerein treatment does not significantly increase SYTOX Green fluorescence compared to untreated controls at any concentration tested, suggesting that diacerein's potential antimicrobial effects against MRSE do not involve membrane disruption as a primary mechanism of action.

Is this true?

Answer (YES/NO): NO